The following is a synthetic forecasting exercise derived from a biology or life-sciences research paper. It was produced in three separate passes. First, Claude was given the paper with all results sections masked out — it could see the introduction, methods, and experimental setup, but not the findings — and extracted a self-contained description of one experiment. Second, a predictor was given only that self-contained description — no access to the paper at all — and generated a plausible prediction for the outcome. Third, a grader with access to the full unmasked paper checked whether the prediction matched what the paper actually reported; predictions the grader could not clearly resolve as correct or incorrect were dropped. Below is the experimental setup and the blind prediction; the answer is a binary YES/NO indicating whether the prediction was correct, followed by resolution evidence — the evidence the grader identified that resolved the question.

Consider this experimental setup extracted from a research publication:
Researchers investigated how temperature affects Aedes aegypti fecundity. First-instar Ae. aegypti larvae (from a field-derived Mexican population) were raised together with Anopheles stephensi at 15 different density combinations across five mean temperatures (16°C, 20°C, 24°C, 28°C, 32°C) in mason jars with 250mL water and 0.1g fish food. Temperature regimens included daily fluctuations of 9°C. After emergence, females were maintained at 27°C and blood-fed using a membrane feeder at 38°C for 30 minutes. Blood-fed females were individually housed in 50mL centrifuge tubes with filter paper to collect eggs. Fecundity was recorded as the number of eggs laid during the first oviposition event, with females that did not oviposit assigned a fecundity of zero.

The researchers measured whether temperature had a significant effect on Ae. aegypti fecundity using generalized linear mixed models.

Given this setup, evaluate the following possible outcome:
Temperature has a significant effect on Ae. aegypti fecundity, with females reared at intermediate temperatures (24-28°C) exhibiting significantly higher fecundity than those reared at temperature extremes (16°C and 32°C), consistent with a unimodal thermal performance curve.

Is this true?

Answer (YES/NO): NO